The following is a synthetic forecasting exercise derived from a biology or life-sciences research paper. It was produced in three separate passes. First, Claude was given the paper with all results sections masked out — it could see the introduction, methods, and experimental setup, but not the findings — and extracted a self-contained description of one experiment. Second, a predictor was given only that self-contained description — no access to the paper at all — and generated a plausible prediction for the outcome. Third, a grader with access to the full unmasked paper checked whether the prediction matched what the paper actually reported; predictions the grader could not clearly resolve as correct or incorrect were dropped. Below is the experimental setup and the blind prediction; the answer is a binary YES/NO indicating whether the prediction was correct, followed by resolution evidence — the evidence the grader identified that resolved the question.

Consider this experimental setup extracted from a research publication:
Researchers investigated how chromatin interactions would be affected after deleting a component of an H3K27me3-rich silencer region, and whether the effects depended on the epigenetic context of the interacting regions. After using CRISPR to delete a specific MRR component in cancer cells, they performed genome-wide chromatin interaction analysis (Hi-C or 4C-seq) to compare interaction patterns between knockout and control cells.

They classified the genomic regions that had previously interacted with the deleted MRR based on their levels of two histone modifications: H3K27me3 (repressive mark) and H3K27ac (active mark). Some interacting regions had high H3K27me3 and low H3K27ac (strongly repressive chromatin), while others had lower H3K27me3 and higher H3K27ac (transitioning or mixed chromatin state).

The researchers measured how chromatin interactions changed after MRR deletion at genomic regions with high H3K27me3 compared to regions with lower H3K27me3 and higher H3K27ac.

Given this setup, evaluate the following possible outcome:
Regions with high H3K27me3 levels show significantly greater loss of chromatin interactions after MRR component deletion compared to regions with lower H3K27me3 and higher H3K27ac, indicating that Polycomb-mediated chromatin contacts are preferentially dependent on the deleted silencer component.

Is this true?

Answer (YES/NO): NO